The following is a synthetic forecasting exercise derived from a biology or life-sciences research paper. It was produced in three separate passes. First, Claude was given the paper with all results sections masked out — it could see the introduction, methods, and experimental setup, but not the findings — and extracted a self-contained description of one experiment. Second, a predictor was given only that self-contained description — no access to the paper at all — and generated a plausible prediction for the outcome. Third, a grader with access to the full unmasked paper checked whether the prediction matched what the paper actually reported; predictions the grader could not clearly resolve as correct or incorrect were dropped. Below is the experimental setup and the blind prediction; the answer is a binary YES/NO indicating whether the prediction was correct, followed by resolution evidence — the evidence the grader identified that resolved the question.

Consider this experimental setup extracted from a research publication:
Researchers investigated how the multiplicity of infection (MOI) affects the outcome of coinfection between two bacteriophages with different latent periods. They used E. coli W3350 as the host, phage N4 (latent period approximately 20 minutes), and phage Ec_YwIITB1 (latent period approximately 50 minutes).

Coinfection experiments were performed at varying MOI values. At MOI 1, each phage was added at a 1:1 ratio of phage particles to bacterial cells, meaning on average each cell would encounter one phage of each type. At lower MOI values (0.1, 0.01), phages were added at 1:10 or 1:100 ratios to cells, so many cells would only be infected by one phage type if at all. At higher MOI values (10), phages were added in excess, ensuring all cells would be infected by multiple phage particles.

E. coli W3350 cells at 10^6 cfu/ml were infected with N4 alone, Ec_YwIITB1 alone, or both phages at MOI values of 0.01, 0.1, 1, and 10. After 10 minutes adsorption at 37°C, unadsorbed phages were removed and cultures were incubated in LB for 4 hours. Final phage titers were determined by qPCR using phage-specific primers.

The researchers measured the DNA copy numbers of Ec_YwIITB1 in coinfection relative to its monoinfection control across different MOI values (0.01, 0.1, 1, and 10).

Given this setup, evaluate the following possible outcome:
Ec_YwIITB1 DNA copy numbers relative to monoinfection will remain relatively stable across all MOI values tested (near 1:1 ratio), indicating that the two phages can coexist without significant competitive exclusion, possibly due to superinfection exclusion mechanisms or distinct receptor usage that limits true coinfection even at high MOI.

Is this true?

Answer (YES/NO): NO